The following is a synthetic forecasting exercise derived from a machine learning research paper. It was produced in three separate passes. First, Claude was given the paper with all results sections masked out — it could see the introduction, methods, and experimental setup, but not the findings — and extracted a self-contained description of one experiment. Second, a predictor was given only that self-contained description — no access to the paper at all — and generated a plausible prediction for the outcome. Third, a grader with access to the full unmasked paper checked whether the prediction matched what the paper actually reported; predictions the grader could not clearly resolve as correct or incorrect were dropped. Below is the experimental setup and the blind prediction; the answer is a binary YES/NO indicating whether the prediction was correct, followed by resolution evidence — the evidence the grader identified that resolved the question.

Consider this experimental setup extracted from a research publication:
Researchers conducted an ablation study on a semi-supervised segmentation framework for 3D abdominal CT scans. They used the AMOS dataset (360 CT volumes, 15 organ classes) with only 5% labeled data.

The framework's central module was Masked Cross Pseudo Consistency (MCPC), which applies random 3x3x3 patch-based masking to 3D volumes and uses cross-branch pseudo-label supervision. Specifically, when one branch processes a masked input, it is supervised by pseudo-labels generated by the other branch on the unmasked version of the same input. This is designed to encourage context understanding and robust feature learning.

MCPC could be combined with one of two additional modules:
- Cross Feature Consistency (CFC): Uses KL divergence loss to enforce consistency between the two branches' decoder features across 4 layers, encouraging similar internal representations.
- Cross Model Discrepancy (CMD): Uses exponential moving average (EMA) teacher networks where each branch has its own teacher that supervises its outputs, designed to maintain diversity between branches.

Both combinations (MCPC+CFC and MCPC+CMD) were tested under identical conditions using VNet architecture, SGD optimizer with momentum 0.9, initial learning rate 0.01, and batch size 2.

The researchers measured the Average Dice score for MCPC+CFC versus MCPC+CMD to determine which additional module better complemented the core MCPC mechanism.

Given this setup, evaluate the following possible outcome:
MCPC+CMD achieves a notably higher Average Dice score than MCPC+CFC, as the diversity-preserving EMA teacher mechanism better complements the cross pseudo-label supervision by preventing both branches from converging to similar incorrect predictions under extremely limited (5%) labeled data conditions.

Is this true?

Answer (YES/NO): NO